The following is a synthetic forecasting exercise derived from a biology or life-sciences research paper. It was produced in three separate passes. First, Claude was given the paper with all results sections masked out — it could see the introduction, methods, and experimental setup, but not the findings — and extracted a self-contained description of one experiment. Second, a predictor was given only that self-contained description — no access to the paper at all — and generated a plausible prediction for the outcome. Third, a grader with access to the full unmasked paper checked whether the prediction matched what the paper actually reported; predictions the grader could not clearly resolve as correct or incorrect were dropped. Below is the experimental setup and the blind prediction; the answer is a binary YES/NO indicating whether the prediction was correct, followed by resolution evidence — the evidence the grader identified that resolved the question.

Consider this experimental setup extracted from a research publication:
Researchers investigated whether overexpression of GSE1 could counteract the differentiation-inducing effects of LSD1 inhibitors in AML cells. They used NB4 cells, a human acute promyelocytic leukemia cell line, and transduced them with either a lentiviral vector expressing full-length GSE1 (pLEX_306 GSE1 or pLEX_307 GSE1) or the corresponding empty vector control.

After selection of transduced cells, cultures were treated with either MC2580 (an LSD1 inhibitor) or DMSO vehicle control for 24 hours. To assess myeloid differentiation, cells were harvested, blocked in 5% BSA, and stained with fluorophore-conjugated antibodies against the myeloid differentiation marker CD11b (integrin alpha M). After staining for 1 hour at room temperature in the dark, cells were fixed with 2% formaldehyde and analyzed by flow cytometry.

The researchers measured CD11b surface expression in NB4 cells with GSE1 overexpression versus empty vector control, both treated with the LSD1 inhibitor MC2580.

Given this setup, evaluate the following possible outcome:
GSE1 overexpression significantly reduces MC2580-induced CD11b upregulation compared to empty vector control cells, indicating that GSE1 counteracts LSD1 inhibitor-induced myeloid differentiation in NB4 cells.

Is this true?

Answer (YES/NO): YES